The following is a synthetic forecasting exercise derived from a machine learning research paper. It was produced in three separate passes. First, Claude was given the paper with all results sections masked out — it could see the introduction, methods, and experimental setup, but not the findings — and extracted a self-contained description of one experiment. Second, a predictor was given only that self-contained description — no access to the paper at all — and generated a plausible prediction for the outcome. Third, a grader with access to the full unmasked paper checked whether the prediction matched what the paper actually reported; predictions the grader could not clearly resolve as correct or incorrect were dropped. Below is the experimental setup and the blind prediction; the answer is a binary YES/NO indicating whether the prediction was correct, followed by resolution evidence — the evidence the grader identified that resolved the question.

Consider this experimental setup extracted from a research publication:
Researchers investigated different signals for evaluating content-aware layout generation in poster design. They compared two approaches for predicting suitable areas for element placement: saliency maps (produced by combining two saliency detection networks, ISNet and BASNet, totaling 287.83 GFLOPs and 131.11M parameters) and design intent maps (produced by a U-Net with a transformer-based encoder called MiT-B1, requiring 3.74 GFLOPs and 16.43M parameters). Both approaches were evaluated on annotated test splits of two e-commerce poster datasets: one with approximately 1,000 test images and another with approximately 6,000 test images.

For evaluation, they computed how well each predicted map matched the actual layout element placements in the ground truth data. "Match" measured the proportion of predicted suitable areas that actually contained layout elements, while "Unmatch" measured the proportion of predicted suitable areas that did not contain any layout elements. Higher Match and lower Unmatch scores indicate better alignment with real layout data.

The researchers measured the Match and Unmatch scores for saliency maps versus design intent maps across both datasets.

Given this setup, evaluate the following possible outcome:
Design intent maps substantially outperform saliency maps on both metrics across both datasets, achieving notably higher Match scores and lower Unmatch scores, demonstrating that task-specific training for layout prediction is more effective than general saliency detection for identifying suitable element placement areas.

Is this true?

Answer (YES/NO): YES